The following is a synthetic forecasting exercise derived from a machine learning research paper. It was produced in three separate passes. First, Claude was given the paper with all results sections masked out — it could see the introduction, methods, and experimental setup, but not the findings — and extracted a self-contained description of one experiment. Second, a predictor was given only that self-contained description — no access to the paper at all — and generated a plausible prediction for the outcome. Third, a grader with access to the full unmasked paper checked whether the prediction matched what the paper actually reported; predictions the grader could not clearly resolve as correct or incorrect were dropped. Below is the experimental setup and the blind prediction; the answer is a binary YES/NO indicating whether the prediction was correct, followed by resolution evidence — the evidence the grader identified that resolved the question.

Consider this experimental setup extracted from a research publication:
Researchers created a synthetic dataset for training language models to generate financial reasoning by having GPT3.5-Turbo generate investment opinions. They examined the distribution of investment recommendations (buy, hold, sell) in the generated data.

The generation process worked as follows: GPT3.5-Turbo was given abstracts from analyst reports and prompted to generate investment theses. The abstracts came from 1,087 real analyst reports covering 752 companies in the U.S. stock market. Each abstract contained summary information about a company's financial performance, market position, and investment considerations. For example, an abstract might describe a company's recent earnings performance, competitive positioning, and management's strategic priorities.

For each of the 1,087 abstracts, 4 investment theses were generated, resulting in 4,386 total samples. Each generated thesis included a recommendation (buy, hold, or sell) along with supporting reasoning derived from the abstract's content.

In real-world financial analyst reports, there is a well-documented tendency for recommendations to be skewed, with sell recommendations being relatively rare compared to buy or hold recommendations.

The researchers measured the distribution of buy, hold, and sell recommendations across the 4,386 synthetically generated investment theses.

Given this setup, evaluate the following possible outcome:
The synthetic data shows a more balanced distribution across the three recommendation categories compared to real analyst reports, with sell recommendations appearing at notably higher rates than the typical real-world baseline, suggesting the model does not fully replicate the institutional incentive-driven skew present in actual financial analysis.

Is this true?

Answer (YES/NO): YES